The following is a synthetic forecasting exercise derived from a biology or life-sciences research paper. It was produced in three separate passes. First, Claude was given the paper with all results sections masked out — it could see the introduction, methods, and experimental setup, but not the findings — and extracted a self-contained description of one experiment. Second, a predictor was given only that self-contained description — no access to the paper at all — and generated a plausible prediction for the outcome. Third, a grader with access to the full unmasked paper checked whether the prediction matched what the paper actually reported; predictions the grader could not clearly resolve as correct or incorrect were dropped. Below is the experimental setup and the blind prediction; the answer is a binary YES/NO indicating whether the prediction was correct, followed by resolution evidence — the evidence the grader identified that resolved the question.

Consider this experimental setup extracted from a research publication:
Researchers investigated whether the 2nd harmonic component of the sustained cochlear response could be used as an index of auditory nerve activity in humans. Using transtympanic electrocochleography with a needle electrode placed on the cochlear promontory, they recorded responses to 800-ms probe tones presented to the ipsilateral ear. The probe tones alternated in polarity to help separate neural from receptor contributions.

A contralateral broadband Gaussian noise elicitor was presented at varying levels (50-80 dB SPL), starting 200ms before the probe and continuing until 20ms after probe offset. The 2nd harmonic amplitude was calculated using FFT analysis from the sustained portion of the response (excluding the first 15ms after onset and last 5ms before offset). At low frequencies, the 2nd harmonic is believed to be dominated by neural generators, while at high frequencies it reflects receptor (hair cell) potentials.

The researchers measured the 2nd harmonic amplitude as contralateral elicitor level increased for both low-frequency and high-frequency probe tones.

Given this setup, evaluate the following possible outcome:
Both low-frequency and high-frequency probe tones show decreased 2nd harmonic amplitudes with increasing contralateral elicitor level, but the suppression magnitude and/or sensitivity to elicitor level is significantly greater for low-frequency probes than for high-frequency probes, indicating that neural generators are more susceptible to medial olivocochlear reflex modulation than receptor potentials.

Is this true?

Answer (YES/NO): NO